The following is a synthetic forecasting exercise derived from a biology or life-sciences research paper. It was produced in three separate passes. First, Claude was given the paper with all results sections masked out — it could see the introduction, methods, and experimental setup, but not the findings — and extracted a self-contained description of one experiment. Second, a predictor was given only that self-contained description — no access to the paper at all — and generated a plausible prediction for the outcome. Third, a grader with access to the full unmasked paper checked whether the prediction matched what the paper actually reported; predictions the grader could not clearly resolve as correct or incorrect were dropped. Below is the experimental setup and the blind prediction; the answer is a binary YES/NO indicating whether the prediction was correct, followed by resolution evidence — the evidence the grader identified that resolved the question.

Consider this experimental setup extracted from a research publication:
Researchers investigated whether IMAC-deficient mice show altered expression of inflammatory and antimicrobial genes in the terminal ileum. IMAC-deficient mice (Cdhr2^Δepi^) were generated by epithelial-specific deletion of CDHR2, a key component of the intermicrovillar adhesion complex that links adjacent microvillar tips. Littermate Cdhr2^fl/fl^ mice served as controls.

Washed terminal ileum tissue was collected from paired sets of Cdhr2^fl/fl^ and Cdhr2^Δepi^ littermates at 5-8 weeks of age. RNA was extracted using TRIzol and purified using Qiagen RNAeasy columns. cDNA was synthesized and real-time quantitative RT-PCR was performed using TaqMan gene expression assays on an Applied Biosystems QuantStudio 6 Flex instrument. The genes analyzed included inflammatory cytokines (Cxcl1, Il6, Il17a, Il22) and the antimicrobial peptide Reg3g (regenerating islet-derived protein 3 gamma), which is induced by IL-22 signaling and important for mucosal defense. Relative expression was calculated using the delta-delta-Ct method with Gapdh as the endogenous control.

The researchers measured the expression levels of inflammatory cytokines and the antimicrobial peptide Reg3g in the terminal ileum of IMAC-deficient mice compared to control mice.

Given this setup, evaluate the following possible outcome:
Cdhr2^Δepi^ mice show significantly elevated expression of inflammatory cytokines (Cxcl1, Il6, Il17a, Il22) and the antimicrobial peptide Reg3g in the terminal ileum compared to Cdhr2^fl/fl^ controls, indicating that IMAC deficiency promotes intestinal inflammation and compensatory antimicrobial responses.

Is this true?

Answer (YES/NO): NO